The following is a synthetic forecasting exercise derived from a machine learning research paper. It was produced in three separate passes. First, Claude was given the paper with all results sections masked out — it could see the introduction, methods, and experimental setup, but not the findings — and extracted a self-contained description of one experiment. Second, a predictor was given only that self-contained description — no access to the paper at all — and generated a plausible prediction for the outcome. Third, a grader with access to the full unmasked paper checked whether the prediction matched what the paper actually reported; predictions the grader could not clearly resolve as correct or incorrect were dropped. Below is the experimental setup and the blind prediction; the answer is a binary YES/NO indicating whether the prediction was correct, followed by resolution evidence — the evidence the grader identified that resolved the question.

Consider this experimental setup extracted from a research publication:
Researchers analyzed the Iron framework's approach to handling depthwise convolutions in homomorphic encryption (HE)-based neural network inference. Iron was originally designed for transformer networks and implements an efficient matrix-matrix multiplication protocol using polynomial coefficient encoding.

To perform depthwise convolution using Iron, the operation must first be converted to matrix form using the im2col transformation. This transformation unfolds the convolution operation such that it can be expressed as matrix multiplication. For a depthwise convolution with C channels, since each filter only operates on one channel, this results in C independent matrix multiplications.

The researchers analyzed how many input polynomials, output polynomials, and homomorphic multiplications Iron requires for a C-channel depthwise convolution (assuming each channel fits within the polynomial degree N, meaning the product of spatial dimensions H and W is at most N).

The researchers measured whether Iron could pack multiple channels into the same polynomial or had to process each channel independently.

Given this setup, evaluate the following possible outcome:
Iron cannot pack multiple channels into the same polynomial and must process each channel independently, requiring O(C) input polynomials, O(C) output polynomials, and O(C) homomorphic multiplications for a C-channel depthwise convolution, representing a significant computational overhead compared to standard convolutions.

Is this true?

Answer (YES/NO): YES